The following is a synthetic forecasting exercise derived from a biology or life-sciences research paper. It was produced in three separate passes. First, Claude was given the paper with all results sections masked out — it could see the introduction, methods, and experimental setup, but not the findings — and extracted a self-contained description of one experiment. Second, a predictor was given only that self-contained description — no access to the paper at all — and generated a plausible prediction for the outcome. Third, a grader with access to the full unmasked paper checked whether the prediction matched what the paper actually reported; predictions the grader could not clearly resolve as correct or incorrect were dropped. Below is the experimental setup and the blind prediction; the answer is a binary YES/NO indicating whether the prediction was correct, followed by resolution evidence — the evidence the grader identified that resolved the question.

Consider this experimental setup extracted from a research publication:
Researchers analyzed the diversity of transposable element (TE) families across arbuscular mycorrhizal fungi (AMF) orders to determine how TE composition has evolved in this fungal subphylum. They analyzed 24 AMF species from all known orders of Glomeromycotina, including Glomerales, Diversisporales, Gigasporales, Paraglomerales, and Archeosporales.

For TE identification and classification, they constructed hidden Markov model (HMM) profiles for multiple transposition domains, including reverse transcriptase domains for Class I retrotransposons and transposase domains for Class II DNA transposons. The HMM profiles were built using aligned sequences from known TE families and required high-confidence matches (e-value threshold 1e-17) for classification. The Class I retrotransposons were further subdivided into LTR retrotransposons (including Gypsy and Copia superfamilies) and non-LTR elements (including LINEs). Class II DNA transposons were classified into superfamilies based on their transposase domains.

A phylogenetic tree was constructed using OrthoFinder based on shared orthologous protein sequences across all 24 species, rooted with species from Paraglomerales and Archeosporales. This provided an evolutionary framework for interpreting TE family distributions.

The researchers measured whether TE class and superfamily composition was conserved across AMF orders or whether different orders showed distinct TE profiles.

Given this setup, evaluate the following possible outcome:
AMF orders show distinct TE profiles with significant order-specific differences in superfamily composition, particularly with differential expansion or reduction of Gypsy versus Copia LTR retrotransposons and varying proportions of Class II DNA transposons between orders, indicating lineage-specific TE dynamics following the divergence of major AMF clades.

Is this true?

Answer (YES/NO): YES